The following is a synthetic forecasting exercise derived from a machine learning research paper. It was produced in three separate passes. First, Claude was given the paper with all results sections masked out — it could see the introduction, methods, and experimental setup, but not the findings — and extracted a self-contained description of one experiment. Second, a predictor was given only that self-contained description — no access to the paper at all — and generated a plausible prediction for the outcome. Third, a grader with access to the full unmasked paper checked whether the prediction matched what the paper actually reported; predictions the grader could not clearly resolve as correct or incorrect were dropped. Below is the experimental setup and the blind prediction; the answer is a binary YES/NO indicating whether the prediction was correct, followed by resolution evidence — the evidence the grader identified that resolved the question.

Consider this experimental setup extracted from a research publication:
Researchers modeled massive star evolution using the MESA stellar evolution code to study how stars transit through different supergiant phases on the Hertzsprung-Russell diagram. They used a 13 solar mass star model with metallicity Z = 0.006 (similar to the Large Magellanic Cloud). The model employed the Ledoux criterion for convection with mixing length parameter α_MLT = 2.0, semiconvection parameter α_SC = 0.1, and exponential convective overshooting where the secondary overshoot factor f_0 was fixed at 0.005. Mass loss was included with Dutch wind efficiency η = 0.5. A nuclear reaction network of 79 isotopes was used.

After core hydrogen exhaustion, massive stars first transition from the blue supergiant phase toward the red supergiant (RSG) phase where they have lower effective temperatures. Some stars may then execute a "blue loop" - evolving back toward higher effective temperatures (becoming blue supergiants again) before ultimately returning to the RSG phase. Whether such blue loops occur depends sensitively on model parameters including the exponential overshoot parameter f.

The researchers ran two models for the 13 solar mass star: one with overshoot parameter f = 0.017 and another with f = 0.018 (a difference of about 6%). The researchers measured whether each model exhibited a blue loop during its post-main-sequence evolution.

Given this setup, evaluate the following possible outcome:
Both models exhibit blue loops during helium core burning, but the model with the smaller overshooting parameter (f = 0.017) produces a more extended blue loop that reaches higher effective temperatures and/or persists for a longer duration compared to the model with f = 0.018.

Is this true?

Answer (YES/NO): NO